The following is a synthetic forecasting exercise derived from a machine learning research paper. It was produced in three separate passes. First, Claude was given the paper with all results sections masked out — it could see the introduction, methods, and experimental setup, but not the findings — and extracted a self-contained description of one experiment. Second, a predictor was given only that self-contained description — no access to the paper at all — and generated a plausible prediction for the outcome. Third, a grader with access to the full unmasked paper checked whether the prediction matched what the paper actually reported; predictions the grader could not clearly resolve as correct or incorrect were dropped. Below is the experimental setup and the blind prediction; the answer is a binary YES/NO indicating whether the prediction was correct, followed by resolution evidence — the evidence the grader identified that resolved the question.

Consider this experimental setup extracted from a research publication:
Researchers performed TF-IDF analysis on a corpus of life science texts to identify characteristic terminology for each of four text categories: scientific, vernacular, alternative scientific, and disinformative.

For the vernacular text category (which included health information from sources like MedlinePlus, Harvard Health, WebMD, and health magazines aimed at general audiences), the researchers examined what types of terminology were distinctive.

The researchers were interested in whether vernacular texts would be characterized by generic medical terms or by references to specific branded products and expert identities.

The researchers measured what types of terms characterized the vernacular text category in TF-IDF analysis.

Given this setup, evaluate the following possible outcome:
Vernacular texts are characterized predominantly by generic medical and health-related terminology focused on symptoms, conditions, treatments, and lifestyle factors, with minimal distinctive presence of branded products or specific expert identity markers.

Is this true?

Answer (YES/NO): NO